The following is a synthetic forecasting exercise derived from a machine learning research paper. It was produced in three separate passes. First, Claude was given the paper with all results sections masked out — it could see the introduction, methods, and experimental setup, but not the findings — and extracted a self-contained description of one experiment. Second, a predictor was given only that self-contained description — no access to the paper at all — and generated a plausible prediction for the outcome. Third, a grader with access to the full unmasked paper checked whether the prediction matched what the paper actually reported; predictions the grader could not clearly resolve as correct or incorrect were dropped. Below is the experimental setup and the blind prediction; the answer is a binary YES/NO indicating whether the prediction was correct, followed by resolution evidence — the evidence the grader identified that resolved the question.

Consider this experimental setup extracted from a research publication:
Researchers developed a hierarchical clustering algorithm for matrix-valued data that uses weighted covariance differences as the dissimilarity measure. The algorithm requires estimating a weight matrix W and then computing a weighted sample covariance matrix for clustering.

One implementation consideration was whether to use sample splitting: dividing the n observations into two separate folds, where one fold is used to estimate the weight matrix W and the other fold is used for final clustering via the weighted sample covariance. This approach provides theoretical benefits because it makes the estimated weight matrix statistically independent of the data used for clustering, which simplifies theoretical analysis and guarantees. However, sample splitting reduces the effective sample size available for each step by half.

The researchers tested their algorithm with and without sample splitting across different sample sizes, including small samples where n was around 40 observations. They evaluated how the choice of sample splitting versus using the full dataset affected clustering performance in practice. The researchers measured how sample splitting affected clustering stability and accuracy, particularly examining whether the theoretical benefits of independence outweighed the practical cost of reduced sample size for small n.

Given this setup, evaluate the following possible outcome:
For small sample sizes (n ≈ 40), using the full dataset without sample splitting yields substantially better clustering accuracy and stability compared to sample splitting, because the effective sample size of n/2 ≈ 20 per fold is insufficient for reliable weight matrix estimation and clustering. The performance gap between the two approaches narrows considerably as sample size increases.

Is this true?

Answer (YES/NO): YES